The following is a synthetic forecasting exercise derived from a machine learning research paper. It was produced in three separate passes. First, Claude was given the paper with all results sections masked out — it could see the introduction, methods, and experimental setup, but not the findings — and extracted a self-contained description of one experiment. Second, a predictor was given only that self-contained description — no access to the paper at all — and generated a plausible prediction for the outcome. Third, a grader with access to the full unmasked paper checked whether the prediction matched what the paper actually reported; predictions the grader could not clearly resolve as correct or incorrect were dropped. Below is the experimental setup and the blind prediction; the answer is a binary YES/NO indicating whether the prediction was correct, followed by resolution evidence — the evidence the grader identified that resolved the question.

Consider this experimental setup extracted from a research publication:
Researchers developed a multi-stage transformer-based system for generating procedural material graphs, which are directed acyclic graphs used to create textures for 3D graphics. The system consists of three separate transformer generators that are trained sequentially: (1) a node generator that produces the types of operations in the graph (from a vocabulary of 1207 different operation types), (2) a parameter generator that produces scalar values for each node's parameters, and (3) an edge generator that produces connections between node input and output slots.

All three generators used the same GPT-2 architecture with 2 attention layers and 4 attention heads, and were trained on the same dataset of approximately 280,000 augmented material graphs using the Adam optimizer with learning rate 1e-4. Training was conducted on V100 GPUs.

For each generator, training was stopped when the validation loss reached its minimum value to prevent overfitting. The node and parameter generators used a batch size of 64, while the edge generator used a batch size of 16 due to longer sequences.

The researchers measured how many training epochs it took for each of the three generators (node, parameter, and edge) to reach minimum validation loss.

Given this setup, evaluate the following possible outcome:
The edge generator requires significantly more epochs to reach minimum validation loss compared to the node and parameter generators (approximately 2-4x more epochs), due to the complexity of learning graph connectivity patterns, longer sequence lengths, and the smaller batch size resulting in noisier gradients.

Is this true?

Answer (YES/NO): NO